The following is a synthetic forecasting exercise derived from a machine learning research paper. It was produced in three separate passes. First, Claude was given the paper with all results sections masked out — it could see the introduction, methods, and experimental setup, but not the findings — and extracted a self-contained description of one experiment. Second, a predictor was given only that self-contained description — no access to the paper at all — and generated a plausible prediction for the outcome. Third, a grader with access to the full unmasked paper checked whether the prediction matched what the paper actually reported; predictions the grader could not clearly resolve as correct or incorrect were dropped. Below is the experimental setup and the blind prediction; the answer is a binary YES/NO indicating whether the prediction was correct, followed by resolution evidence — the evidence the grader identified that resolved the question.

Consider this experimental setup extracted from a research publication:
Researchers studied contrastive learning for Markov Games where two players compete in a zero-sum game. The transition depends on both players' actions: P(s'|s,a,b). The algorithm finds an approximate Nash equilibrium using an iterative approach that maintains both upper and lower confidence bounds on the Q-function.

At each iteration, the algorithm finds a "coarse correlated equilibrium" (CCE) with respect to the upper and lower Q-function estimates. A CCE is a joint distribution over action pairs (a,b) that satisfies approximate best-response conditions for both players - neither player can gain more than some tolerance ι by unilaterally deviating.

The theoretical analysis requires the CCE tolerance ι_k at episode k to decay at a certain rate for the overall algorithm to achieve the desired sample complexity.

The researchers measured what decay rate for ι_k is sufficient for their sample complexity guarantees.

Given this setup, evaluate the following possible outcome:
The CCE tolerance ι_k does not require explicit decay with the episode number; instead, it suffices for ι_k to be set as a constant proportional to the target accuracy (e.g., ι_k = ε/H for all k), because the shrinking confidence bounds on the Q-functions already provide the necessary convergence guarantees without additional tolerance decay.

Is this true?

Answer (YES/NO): NO